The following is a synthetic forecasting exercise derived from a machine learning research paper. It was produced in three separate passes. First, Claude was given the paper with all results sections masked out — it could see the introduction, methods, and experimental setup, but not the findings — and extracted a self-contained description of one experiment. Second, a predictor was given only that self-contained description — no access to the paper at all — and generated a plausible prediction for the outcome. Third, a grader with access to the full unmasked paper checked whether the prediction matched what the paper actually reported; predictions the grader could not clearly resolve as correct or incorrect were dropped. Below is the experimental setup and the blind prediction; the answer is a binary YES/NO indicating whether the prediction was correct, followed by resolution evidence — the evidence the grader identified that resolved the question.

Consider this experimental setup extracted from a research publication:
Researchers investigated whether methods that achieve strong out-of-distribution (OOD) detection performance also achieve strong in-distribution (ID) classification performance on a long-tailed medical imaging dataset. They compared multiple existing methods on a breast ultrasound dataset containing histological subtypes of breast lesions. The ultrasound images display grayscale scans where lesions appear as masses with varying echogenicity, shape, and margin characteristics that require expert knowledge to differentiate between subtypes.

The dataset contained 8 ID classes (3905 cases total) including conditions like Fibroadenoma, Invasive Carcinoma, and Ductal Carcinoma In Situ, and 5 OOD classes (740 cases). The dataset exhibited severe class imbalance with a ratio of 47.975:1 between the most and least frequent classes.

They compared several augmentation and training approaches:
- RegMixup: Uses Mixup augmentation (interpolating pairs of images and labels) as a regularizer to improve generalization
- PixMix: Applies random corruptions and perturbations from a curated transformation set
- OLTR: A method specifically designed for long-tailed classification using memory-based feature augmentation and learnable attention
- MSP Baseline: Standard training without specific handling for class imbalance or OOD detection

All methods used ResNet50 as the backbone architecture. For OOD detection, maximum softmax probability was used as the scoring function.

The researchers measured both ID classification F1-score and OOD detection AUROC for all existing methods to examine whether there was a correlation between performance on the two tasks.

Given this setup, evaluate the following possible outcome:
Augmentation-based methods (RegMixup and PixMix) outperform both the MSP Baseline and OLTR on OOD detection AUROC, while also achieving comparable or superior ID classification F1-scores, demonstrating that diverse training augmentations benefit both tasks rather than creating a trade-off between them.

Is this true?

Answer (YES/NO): NO